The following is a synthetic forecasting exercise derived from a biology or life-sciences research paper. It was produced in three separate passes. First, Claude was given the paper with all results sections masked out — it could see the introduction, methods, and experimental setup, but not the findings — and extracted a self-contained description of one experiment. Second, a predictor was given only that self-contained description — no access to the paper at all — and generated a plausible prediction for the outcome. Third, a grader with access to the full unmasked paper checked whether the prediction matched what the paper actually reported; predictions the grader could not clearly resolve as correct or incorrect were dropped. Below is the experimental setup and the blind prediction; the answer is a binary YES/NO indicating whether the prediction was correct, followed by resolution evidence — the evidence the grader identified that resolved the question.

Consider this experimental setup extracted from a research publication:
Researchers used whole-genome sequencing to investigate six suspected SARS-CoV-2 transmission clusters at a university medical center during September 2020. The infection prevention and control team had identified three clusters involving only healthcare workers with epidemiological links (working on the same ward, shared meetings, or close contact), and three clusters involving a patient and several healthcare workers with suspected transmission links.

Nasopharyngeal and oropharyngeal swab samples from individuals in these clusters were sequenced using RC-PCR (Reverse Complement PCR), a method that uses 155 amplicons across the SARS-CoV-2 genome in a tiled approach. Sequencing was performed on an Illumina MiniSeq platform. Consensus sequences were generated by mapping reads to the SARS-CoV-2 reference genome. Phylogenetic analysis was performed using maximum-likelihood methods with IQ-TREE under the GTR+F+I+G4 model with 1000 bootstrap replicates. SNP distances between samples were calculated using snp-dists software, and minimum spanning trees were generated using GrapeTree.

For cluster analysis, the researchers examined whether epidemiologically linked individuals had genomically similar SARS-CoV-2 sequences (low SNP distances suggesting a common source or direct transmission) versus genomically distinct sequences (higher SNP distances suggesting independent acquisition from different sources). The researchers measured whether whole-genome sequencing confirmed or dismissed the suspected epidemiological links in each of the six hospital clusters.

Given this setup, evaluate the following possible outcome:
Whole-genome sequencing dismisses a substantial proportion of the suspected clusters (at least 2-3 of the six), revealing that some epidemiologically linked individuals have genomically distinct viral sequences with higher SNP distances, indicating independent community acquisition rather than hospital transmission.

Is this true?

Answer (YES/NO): NO